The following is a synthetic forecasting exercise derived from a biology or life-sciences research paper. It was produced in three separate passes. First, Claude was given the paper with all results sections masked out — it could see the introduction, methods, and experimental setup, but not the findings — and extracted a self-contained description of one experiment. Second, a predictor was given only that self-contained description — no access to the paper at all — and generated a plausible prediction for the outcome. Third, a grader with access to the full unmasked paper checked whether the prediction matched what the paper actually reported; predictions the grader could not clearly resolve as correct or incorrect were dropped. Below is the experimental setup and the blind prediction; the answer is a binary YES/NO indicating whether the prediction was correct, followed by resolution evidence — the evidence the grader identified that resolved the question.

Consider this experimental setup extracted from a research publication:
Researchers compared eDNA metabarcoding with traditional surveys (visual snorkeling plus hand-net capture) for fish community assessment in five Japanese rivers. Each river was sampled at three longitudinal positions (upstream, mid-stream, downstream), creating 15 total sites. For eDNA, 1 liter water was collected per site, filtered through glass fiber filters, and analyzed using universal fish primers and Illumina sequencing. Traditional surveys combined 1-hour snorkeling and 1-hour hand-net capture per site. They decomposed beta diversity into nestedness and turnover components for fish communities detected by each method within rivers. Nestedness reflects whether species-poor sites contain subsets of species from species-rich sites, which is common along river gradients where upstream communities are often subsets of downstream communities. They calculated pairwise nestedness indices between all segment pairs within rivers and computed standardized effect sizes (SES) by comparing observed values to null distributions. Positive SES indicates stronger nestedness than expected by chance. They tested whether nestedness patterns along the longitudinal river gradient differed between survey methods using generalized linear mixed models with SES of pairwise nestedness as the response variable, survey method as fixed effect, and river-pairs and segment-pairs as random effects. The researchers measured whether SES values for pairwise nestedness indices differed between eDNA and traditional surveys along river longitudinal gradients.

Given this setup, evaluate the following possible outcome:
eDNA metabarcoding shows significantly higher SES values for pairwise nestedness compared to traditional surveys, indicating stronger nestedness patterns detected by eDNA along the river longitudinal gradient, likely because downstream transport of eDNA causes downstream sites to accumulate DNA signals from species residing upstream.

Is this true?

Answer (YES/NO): NO